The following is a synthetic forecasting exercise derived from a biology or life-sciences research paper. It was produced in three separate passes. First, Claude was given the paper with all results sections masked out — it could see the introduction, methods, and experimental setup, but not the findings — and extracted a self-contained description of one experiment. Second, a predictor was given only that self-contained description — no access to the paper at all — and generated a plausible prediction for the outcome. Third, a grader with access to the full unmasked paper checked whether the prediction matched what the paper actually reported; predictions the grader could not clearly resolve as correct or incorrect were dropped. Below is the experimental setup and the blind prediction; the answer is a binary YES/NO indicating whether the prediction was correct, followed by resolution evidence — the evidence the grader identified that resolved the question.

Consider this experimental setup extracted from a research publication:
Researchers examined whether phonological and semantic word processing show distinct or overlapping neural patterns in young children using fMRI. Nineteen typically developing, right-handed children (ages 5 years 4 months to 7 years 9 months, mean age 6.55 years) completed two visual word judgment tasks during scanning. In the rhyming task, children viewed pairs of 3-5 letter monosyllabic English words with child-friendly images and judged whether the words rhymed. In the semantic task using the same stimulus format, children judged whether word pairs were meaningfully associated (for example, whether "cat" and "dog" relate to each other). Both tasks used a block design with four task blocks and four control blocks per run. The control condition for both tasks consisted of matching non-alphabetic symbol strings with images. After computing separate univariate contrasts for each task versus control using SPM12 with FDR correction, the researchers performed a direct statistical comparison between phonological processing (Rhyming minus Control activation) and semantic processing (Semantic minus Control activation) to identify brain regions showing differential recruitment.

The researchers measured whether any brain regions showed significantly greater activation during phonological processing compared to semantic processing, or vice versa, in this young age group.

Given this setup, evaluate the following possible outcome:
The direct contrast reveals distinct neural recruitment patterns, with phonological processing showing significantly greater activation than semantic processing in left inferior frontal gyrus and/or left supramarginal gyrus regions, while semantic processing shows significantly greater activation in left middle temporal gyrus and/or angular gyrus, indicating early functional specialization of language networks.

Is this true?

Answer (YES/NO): NO